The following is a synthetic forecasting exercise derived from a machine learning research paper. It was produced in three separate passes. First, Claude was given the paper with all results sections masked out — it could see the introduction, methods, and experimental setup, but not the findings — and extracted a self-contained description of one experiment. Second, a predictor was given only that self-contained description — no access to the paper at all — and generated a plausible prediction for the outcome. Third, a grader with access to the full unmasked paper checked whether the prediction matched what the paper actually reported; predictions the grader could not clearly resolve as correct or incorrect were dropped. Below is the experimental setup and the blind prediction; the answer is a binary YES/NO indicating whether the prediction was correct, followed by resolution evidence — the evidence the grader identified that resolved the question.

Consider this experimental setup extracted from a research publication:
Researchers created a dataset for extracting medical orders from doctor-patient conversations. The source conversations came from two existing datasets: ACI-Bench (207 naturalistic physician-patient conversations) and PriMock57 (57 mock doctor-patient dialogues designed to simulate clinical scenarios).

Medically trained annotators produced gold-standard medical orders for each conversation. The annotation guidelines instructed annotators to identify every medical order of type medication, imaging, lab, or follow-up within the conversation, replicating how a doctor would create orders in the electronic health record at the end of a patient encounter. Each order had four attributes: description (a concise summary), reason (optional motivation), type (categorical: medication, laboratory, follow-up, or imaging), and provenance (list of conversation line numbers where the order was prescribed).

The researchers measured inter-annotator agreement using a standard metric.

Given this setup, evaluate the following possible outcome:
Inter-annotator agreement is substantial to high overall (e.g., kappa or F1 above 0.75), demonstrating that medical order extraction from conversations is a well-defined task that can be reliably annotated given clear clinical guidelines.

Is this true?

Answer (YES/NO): YES